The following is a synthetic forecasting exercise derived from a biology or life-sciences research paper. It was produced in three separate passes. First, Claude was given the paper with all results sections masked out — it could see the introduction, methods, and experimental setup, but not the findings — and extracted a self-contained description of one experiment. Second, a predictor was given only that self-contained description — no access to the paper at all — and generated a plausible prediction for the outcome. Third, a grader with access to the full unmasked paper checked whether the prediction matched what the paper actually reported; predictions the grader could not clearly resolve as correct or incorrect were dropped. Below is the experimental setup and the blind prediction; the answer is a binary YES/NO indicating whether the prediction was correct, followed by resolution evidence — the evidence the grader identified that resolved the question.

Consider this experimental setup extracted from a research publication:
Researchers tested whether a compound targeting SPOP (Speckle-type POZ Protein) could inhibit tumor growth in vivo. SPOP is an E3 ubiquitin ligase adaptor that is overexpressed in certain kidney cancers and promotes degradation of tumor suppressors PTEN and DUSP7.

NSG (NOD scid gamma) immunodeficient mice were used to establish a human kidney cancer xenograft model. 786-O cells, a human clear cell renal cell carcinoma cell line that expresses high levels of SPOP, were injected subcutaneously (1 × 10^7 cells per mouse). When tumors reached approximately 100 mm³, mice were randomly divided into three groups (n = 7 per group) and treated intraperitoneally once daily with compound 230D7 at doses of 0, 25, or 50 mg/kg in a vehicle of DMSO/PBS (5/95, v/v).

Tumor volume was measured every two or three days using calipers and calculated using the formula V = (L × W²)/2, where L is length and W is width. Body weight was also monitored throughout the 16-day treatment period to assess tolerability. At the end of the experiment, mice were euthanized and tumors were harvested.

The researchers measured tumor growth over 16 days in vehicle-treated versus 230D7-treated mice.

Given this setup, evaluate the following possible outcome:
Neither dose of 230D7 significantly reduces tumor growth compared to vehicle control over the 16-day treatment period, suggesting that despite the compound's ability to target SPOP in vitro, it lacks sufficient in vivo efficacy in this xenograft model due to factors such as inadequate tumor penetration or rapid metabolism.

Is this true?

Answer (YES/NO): NO